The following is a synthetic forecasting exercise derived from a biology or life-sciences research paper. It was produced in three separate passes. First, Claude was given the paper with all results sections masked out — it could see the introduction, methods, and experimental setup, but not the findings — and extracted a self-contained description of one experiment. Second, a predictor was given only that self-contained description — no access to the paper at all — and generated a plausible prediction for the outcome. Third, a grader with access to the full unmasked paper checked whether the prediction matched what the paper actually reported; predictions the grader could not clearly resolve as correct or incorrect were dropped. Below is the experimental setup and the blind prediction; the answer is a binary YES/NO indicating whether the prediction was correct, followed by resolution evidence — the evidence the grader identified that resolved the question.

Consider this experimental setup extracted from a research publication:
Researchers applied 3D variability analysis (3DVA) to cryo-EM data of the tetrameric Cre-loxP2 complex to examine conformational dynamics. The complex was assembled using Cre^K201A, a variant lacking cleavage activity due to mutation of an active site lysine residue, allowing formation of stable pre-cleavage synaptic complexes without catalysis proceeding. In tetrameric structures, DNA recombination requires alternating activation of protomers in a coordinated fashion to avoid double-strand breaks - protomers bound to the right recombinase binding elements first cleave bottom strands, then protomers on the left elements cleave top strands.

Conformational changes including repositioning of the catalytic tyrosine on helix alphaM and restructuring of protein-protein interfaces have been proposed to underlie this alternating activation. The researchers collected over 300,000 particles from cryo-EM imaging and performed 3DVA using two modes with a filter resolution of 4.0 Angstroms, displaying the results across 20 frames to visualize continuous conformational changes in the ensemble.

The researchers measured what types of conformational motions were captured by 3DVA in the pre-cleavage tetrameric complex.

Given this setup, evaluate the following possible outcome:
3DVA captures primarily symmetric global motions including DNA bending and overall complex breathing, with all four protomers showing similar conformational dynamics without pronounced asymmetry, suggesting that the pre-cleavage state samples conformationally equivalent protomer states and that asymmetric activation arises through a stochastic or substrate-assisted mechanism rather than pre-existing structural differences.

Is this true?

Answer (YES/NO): NO